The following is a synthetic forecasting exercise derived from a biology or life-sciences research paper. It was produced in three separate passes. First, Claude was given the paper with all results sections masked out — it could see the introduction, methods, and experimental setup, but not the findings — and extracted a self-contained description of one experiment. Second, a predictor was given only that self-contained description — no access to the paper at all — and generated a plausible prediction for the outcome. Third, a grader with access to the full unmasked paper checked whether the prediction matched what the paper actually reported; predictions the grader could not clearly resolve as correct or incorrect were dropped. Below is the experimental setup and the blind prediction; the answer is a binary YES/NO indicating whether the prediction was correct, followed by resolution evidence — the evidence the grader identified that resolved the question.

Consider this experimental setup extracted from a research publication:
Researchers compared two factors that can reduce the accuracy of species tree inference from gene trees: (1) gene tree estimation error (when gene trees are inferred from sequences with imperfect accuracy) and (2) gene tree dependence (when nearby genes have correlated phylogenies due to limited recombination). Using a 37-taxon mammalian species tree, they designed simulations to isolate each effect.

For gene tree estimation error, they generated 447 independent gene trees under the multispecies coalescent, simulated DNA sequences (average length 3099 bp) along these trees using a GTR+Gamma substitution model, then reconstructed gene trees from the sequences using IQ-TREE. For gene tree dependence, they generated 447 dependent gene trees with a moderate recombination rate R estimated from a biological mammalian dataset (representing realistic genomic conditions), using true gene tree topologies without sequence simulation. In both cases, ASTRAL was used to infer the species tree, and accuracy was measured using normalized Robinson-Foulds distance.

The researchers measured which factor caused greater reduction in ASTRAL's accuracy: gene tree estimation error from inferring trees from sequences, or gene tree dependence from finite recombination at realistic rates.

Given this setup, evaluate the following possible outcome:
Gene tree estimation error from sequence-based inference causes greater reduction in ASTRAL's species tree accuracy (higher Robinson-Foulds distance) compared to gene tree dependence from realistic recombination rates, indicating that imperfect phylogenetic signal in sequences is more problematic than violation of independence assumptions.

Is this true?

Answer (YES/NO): NO